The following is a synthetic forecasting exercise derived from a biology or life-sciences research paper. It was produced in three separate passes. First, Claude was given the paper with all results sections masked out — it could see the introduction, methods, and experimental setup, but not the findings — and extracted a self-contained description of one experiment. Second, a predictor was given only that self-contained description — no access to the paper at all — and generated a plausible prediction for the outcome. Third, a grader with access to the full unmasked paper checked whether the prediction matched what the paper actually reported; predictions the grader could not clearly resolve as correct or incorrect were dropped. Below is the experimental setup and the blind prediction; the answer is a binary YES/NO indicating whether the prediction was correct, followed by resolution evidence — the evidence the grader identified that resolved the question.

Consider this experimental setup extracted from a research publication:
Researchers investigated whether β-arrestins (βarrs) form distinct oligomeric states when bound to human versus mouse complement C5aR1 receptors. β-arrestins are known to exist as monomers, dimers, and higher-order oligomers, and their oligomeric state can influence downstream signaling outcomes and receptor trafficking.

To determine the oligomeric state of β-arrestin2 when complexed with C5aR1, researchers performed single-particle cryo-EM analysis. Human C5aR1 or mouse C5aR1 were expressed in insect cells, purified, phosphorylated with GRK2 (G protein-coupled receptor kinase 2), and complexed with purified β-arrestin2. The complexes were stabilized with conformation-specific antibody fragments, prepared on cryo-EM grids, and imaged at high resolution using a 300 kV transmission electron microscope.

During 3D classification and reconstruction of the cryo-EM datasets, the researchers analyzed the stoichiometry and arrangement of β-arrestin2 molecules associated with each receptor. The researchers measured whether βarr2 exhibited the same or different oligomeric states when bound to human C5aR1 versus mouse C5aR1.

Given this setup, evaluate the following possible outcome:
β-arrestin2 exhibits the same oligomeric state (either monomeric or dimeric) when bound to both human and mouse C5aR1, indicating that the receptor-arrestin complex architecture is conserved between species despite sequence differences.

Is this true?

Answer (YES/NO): NO